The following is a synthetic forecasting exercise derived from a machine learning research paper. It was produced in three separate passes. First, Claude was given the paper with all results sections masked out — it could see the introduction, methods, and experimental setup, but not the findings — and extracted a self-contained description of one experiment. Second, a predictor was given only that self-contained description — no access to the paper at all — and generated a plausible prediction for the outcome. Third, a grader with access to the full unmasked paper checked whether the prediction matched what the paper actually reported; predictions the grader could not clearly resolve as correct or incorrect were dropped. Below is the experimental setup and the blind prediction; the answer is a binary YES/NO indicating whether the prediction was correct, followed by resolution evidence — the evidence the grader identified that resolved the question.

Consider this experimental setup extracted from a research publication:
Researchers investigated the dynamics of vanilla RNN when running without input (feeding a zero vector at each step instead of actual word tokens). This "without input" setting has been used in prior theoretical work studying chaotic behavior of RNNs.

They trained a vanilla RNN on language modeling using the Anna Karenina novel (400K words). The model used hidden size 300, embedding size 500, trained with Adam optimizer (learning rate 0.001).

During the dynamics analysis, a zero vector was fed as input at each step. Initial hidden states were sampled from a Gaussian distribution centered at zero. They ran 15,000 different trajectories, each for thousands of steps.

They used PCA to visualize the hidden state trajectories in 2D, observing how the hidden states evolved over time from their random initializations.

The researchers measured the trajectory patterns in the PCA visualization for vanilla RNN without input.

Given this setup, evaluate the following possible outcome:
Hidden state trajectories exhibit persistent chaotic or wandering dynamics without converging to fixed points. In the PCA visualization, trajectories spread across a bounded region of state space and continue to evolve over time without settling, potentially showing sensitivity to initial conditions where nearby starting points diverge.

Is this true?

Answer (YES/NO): NO